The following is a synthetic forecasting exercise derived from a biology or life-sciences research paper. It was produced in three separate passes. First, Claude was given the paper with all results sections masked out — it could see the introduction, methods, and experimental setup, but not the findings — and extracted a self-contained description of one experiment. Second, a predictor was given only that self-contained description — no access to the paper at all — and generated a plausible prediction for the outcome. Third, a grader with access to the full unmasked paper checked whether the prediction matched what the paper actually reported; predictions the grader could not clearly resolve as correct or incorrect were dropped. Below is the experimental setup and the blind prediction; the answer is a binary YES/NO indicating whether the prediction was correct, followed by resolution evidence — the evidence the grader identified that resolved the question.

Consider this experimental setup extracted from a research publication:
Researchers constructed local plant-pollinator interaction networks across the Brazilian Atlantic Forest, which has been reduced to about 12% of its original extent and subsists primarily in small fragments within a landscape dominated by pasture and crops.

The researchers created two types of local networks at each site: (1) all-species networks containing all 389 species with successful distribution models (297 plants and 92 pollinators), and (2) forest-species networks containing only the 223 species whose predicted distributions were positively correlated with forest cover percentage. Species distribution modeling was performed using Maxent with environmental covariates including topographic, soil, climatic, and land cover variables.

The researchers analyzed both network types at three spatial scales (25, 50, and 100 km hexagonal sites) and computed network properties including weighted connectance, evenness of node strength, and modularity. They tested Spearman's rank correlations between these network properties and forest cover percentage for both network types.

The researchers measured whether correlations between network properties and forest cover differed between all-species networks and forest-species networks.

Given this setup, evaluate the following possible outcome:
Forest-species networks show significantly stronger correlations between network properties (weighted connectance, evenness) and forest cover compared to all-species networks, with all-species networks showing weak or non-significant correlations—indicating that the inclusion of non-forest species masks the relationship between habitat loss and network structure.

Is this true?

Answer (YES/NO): YES